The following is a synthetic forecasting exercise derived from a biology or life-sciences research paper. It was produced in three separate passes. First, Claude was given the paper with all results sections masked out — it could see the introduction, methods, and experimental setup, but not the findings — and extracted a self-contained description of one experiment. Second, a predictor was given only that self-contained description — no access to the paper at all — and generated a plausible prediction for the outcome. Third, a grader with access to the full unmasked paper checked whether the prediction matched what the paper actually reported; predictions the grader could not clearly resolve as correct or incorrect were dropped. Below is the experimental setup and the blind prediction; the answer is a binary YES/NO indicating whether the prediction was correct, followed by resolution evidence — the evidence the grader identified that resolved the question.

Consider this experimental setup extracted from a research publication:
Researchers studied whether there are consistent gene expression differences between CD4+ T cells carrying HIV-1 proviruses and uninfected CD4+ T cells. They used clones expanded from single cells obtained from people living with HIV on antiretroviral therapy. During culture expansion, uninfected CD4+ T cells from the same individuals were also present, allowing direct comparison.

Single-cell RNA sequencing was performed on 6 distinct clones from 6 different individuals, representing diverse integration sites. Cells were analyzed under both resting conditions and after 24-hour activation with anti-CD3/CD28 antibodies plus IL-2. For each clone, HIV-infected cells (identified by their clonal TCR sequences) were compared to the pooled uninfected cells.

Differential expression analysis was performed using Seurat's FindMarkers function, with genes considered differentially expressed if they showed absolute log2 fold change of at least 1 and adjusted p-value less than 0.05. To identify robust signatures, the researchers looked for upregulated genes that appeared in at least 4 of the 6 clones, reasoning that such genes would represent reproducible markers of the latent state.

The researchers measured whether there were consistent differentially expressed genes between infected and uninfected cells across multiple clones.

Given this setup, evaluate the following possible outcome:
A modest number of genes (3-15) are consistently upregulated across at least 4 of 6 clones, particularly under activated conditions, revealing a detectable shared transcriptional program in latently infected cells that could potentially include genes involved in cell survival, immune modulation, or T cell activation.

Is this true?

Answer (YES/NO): NO